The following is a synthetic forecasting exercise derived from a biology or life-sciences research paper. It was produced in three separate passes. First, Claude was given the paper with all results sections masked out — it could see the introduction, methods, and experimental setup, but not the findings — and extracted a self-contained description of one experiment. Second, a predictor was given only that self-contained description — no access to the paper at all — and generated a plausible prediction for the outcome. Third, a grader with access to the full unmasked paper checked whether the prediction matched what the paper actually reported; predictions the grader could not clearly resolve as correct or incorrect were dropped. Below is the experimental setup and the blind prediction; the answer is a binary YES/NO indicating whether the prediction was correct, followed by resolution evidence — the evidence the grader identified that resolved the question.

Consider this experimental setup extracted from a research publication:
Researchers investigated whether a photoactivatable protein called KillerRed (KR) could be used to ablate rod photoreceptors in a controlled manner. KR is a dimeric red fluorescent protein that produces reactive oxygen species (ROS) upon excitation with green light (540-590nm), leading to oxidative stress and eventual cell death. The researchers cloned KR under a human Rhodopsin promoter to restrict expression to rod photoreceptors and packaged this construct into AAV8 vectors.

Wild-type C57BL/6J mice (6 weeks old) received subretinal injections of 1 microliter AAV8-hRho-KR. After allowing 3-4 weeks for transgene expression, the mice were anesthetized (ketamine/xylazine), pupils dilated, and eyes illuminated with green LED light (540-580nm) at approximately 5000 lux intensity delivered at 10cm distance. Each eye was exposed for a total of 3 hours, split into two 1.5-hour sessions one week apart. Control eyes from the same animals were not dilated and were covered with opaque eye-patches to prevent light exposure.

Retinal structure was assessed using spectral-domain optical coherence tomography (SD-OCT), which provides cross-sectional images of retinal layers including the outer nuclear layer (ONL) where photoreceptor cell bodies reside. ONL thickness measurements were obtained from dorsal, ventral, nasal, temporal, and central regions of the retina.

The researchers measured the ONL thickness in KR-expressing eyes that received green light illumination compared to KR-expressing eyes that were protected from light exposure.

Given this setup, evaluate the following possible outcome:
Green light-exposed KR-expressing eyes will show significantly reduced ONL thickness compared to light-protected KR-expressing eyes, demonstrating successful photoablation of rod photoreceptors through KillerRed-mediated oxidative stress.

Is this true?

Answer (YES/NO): YES